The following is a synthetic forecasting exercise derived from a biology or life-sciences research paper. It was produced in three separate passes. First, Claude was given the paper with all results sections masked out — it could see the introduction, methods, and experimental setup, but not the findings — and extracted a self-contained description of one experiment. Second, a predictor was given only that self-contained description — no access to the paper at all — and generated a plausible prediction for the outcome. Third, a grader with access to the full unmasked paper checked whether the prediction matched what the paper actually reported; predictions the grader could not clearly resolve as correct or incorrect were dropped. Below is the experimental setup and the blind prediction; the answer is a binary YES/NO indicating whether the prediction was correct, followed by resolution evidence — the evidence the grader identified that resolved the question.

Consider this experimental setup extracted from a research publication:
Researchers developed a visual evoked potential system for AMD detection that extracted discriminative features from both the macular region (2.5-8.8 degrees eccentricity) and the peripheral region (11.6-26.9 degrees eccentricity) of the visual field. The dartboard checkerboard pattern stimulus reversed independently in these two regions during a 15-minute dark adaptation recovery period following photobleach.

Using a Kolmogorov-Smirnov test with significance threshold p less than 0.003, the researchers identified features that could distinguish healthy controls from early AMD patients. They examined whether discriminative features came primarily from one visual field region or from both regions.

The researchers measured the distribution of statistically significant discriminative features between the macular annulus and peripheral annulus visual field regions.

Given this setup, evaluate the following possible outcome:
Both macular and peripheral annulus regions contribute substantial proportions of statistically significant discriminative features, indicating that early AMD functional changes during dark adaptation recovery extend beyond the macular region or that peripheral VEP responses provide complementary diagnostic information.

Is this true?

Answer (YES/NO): YES